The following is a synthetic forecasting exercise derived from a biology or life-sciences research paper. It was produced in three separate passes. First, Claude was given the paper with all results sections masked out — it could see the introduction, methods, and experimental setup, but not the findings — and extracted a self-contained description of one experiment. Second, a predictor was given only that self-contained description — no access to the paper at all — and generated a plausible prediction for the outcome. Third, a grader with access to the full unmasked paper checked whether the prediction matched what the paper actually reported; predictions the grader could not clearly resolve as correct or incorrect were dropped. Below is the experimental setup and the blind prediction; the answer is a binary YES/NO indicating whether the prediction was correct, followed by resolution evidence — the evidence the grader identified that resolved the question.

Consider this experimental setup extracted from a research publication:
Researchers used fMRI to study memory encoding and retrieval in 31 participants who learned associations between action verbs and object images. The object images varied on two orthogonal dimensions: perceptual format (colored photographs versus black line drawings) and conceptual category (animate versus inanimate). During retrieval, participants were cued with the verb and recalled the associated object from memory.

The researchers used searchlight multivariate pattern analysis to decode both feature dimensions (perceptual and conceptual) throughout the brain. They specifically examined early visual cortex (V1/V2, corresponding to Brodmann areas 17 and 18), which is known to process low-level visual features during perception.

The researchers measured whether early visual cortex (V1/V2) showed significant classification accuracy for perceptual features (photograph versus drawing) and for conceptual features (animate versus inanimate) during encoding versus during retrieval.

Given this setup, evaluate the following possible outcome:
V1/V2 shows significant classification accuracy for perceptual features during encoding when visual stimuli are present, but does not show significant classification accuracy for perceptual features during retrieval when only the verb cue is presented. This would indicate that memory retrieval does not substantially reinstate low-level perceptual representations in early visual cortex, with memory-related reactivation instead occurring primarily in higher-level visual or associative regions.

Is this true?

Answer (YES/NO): NO